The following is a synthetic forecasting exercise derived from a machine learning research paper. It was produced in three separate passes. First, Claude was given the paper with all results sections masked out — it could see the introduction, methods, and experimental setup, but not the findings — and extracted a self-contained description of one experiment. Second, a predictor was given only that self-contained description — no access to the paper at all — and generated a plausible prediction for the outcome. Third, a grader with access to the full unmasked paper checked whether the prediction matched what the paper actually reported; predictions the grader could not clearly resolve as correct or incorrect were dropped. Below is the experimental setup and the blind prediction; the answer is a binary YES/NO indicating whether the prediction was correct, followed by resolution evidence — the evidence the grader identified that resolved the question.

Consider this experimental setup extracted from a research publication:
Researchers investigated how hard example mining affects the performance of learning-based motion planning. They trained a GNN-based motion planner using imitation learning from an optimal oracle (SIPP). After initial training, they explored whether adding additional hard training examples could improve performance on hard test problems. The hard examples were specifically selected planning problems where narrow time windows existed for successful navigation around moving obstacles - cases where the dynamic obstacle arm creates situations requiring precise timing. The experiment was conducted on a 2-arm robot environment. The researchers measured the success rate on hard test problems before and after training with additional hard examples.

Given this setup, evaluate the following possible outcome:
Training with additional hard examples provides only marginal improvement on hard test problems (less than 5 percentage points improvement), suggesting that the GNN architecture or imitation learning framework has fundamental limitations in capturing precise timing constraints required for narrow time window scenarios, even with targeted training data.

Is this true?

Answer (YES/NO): NO